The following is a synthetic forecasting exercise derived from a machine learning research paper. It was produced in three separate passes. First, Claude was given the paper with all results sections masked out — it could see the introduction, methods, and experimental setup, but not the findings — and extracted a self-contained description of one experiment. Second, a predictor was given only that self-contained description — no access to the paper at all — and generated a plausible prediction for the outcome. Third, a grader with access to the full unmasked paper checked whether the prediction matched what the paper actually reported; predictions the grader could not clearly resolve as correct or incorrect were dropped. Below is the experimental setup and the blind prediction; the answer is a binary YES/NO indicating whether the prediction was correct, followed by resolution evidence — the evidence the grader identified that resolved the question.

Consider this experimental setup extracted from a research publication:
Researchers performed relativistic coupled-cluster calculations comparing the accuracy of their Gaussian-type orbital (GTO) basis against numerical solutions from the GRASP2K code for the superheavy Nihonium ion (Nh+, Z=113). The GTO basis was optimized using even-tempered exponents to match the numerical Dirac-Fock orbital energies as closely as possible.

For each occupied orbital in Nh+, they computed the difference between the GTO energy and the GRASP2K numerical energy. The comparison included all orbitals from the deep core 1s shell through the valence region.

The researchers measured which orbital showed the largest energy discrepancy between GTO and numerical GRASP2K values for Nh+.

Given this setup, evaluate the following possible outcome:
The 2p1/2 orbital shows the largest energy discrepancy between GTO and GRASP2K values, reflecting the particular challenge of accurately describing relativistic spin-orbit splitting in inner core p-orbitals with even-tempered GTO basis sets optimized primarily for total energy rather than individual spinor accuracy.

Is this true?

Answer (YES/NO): NO